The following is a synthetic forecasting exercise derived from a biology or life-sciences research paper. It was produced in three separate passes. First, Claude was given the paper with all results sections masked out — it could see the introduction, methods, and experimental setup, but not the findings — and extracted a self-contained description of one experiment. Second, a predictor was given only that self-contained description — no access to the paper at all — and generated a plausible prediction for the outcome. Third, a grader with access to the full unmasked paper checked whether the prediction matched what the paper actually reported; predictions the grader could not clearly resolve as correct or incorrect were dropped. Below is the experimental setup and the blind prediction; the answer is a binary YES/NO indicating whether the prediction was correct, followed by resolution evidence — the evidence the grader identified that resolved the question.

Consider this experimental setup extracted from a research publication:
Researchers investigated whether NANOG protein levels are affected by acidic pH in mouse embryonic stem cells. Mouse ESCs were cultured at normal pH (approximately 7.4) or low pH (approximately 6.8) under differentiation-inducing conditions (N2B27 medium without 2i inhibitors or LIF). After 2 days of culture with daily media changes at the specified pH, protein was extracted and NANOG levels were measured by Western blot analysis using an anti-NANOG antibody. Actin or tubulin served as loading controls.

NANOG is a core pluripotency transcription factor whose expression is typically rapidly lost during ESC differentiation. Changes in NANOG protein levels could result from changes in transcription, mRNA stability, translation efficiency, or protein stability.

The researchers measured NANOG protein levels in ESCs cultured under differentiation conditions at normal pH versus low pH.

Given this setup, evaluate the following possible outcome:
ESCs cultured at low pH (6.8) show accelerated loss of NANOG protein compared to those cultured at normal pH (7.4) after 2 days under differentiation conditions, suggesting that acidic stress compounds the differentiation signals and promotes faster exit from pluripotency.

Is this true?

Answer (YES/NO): NO